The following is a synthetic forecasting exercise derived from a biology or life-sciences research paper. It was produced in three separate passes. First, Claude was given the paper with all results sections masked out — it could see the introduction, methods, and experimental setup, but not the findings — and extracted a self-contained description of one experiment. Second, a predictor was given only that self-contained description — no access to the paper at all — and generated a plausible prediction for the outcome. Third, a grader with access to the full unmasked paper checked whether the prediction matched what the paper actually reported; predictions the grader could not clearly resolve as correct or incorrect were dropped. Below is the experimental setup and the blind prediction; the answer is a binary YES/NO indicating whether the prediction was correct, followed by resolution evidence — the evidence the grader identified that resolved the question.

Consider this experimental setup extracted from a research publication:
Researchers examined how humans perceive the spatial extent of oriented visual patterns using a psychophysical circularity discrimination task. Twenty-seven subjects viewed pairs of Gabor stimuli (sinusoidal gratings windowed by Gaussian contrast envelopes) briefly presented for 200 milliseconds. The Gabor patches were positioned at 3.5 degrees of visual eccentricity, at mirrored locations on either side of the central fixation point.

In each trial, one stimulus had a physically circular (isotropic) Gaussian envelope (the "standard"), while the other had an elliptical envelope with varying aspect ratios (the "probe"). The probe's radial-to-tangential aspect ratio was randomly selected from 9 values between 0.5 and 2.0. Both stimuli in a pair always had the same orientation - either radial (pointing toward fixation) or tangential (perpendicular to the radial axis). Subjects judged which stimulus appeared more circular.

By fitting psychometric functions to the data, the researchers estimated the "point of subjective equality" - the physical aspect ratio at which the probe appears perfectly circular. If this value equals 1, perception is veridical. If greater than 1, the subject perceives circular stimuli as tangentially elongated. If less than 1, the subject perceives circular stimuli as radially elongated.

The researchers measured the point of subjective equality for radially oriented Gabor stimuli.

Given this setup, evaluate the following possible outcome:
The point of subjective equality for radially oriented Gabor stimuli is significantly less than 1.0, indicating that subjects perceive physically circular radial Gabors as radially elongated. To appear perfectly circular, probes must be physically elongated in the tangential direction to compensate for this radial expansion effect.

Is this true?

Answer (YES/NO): YES